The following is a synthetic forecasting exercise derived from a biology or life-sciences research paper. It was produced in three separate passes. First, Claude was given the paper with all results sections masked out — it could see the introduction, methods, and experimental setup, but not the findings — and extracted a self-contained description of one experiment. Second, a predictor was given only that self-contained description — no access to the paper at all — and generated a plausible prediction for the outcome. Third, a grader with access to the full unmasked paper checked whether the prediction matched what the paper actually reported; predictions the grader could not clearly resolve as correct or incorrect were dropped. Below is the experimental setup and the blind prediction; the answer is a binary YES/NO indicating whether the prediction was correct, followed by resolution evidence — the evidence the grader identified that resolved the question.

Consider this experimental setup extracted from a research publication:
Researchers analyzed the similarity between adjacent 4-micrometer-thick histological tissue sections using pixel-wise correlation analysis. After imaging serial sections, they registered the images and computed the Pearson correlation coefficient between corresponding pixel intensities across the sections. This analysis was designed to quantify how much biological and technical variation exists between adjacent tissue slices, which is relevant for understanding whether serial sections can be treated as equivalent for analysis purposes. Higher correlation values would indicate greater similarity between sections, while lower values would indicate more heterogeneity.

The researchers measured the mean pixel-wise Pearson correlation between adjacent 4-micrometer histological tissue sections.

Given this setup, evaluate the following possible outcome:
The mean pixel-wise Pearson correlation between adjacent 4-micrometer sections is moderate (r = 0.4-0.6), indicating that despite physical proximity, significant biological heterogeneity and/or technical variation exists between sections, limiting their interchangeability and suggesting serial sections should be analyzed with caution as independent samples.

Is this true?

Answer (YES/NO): YES